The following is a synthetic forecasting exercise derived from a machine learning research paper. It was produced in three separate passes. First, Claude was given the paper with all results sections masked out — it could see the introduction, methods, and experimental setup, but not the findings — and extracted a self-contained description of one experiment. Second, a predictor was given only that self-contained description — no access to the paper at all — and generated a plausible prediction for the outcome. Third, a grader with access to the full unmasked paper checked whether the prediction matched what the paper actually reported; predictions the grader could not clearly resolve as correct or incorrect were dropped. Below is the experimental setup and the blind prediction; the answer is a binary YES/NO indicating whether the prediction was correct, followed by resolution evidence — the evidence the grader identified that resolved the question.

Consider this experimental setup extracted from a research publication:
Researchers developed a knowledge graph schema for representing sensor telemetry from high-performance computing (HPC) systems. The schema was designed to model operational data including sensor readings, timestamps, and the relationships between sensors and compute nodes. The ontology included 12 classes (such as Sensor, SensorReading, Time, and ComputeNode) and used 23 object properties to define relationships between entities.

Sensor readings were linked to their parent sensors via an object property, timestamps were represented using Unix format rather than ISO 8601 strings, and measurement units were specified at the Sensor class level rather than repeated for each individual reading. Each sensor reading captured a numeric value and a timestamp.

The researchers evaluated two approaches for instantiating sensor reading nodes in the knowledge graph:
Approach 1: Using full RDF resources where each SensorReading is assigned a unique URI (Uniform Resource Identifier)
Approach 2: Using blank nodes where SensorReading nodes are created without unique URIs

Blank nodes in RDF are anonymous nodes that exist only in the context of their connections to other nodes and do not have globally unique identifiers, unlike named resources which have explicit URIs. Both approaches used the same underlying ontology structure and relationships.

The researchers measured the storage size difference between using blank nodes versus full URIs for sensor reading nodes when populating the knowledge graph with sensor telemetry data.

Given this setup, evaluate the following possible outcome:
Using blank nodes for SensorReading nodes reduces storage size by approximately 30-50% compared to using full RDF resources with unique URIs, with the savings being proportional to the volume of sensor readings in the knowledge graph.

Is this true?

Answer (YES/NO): NO